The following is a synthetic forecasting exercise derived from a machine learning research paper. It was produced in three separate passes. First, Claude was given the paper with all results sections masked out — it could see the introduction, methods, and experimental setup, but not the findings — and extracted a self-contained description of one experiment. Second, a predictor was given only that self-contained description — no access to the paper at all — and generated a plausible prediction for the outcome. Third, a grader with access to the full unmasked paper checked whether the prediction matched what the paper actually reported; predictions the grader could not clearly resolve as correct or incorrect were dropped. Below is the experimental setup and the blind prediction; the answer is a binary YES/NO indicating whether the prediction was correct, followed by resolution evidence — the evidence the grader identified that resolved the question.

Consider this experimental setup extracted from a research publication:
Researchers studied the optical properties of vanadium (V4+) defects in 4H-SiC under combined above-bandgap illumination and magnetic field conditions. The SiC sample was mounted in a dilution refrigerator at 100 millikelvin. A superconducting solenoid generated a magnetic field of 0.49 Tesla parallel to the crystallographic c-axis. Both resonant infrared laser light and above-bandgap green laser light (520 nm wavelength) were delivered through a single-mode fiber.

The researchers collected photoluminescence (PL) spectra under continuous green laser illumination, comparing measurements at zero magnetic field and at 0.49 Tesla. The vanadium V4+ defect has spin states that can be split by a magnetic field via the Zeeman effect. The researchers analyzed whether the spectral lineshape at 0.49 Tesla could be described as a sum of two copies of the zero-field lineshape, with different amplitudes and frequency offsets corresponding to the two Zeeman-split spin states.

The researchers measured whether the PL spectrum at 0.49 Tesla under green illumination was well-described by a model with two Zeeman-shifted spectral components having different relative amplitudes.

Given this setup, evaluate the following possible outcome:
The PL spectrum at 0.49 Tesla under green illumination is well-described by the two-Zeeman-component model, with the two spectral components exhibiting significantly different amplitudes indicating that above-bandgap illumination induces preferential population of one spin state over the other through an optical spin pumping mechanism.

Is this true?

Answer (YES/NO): NO